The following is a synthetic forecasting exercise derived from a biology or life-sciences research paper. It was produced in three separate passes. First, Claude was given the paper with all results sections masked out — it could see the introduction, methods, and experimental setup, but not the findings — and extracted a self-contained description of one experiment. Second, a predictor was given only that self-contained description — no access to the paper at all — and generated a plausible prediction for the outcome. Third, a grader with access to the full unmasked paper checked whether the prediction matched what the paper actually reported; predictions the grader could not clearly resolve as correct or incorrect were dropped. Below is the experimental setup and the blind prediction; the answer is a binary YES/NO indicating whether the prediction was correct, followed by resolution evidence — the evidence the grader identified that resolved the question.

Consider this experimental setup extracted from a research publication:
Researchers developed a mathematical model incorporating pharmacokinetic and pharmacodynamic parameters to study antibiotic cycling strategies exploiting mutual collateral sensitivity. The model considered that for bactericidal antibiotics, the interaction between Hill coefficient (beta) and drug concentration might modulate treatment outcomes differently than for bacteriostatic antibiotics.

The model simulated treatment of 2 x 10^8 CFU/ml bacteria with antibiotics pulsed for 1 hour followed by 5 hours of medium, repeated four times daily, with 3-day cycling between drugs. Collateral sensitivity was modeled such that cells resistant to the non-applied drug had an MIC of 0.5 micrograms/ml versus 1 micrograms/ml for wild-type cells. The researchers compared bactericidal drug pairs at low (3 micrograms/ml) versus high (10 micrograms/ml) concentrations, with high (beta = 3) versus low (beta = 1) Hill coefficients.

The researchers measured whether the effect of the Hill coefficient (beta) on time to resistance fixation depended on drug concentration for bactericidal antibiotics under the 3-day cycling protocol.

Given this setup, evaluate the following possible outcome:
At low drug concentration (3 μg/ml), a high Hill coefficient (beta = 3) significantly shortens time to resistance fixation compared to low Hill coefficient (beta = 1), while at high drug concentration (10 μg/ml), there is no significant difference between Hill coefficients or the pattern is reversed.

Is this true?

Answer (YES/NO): NO